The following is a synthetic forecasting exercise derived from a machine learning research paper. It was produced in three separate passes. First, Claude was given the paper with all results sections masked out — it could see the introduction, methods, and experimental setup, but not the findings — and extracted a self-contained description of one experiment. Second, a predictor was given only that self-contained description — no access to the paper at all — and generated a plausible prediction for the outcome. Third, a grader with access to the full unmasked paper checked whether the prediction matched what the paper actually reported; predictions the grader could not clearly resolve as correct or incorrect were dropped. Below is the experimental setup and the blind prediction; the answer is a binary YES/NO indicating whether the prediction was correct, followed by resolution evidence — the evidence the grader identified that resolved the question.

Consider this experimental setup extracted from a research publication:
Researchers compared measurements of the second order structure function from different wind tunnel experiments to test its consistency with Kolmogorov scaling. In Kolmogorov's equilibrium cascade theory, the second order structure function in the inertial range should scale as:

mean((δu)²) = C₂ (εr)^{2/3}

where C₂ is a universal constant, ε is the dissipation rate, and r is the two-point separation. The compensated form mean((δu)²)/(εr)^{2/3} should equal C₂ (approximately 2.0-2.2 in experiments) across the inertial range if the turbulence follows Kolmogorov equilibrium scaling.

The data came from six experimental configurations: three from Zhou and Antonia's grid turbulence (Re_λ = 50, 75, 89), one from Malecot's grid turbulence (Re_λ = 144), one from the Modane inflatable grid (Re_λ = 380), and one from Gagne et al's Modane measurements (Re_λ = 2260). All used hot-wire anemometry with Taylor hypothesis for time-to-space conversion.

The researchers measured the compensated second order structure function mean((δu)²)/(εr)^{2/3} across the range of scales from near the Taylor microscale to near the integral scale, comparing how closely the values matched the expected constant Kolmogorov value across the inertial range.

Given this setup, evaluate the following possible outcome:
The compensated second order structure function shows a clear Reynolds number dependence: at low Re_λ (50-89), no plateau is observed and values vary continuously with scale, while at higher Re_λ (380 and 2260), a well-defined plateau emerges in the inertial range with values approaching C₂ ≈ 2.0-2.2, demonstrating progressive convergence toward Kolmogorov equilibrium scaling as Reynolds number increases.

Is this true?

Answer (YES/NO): NO